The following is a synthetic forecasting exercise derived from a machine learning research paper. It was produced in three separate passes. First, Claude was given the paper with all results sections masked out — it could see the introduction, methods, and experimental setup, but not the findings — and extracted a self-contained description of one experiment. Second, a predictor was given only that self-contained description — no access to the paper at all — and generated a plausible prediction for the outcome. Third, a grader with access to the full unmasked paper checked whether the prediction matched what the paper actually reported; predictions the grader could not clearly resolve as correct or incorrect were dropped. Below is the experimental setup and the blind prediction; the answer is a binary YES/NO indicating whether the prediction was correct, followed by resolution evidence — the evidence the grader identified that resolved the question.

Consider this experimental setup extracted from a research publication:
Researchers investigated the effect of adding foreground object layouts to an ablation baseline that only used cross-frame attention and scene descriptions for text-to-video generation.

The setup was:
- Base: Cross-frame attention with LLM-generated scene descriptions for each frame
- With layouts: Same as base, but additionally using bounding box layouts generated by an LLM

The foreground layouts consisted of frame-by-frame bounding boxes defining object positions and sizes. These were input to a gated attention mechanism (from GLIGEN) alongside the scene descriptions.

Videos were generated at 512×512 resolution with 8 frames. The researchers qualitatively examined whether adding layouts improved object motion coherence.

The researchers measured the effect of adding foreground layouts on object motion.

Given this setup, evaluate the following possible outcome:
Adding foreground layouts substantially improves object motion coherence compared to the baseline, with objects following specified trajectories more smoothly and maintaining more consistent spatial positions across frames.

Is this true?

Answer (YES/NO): YES